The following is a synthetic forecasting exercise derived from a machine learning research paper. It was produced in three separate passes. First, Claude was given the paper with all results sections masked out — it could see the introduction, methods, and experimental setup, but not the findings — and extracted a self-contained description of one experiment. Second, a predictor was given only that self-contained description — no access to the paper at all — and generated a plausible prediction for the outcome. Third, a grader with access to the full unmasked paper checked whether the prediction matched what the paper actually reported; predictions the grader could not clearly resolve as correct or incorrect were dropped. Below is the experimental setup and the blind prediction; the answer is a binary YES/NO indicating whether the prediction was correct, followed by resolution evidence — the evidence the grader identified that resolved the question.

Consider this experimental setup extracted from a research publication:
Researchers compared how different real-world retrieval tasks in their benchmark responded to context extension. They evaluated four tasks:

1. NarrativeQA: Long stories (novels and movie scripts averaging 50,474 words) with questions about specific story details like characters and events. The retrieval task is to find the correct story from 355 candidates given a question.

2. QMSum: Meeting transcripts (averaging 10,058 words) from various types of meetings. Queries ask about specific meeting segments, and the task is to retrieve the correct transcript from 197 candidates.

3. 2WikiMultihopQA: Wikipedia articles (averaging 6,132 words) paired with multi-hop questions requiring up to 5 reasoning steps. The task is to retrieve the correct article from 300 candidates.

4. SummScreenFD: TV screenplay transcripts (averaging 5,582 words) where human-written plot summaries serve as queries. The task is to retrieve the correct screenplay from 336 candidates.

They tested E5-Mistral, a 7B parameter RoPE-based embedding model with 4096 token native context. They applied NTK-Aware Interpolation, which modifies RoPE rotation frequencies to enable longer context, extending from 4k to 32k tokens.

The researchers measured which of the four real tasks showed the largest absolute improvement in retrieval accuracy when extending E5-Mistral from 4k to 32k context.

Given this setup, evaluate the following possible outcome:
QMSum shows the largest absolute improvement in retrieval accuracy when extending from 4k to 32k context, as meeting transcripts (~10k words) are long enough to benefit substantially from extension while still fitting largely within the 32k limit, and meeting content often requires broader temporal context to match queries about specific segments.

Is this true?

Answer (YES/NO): NO